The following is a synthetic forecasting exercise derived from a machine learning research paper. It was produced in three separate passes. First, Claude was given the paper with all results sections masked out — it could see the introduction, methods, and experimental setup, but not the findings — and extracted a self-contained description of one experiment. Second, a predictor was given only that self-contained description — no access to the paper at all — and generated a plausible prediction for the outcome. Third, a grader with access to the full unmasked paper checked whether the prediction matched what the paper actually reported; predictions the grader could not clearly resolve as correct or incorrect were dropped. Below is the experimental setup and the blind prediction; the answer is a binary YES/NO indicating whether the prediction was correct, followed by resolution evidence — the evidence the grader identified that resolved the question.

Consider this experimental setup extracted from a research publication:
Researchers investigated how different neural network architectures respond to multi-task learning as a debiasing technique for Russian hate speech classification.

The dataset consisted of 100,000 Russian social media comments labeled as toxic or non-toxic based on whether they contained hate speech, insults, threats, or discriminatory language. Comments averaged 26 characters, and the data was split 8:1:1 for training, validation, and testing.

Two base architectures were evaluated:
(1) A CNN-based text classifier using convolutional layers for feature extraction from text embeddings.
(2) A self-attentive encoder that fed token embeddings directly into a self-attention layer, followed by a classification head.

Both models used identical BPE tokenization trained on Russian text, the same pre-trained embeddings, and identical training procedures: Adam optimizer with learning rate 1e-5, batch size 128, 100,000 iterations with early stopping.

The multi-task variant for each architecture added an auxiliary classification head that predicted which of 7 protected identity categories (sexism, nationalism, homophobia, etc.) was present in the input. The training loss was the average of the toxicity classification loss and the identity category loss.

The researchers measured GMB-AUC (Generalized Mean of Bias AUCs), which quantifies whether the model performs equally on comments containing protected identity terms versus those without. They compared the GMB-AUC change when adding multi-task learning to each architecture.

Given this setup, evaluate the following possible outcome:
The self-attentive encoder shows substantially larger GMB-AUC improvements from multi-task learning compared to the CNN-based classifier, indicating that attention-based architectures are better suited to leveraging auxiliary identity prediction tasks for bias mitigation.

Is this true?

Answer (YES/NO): NO